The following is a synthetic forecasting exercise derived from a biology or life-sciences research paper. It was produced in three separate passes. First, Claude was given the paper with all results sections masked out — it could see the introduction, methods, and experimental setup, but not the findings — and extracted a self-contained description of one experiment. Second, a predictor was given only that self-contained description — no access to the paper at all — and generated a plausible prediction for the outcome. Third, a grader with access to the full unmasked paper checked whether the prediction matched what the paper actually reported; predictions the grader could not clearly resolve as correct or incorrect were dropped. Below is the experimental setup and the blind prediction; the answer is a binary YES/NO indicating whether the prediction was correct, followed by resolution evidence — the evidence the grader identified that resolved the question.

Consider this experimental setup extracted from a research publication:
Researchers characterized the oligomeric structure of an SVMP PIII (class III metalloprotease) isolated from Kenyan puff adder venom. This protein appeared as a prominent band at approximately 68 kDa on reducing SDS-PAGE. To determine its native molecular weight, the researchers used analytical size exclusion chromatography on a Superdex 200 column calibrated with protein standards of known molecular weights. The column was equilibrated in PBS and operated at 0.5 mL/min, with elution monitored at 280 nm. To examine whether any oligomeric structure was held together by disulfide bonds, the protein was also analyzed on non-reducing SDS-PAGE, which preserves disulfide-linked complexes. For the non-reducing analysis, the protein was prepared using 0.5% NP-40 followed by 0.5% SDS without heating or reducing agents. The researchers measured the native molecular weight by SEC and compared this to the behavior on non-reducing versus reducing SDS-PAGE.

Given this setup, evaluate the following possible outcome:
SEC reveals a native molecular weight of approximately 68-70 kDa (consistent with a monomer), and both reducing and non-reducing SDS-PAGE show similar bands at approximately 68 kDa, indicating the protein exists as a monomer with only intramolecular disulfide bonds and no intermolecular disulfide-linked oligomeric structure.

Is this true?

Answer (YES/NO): NO